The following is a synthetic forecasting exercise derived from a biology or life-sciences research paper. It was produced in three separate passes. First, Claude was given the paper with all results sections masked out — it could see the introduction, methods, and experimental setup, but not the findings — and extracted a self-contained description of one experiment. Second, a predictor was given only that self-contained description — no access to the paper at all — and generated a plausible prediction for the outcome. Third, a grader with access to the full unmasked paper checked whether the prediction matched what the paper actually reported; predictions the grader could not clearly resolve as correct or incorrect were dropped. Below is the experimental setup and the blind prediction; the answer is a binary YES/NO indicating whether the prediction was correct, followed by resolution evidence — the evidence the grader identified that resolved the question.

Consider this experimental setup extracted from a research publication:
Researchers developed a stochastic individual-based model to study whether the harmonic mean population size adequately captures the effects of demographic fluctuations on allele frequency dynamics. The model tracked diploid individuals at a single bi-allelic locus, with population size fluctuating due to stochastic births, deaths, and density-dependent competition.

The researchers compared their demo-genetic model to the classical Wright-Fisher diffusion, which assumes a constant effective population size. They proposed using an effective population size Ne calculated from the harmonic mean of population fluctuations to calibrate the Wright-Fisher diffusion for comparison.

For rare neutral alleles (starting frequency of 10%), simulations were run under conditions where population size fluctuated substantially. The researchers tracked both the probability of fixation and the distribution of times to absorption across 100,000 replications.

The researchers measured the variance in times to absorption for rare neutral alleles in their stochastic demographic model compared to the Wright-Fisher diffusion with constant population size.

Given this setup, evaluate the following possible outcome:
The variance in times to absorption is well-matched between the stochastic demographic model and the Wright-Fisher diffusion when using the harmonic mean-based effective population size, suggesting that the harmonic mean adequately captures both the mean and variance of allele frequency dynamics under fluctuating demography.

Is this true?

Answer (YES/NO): NO